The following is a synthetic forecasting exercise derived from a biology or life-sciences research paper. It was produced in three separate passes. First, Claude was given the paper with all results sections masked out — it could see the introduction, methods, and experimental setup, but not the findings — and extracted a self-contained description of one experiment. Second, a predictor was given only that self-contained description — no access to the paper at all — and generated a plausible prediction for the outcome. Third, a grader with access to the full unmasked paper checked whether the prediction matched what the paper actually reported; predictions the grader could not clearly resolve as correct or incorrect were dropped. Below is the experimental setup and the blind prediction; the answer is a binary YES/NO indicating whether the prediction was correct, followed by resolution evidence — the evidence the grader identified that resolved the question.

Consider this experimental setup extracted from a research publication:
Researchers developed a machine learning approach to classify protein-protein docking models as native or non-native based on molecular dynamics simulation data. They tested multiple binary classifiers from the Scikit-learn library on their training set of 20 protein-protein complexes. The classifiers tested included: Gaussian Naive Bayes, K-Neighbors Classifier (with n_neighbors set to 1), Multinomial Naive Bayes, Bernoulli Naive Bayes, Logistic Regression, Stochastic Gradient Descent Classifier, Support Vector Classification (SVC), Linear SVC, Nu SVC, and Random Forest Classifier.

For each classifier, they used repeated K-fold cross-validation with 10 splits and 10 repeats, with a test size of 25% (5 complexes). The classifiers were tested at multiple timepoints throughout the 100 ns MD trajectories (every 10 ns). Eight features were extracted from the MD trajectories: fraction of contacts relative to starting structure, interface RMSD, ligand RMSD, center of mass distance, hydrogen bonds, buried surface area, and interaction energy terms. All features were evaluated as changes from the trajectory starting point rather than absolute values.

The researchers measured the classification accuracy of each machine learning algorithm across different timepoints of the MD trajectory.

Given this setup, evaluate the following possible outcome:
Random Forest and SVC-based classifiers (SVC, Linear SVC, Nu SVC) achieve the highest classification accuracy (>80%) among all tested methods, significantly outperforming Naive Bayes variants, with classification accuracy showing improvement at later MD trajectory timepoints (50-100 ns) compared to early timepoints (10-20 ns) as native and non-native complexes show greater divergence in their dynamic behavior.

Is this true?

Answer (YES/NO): NO